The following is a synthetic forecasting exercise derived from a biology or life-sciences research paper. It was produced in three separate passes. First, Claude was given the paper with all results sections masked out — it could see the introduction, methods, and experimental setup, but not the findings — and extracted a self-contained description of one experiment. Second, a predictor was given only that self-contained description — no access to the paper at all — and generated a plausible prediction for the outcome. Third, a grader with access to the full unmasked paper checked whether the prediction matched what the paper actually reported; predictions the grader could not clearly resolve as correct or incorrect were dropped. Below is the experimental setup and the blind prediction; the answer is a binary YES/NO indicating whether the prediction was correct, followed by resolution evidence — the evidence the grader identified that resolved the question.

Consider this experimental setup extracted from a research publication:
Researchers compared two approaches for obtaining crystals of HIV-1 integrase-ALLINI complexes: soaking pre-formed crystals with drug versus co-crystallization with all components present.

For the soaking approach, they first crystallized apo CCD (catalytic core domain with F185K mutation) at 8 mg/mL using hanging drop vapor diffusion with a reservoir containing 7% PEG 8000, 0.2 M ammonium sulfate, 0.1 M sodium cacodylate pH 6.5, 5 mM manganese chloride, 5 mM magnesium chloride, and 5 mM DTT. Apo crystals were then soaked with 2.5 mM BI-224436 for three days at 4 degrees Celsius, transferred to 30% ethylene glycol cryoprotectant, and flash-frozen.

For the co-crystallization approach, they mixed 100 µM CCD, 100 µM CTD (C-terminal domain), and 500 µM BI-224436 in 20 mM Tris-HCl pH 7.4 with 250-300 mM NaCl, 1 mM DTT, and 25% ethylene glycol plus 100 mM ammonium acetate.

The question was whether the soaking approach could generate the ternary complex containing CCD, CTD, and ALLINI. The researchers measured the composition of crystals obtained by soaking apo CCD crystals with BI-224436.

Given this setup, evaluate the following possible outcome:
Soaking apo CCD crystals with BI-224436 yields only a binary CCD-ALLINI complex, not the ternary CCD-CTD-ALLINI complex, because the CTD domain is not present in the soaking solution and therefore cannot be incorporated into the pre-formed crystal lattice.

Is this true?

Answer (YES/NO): YES